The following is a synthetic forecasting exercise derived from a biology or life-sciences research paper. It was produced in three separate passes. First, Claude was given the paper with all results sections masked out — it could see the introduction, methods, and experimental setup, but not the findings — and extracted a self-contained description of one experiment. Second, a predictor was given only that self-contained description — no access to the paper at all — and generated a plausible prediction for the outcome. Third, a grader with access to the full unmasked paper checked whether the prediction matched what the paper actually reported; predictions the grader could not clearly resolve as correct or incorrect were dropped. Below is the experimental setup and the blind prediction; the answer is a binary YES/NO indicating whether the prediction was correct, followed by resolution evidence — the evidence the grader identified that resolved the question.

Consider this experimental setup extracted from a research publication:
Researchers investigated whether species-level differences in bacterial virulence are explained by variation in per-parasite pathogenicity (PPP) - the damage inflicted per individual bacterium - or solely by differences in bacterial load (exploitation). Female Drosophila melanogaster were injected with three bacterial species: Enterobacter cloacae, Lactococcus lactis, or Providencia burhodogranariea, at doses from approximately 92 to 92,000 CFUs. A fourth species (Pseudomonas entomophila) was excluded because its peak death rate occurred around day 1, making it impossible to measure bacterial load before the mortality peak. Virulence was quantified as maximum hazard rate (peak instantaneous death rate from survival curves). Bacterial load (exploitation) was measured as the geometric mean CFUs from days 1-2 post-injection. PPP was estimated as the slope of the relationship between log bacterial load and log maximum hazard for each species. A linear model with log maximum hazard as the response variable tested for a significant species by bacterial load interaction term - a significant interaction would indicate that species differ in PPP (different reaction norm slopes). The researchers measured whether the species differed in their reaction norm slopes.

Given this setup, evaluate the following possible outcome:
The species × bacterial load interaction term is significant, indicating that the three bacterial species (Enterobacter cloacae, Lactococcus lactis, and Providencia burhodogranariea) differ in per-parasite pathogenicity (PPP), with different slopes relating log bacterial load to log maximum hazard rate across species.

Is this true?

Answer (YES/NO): YES